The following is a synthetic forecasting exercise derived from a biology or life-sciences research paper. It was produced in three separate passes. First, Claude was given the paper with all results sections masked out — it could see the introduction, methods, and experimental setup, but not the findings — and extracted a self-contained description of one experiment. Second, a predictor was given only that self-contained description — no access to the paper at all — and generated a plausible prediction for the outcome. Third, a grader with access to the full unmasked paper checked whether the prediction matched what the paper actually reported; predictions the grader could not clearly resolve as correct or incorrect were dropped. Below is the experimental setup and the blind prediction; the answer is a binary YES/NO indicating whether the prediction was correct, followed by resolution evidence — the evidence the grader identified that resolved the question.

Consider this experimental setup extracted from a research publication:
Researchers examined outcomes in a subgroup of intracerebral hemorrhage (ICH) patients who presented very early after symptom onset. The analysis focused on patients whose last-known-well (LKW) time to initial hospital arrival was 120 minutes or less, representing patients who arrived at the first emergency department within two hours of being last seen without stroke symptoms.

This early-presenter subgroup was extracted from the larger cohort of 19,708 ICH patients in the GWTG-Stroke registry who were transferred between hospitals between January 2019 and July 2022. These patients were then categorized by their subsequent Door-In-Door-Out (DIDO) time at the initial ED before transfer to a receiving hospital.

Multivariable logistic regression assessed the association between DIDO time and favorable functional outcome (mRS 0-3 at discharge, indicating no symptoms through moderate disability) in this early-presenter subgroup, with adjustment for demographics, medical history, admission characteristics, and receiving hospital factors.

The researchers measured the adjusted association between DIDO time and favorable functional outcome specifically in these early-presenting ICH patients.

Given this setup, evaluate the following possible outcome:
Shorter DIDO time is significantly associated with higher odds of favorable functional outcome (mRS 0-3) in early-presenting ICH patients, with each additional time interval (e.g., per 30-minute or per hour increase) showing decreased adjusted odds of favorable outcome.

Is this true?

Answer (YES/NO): NO